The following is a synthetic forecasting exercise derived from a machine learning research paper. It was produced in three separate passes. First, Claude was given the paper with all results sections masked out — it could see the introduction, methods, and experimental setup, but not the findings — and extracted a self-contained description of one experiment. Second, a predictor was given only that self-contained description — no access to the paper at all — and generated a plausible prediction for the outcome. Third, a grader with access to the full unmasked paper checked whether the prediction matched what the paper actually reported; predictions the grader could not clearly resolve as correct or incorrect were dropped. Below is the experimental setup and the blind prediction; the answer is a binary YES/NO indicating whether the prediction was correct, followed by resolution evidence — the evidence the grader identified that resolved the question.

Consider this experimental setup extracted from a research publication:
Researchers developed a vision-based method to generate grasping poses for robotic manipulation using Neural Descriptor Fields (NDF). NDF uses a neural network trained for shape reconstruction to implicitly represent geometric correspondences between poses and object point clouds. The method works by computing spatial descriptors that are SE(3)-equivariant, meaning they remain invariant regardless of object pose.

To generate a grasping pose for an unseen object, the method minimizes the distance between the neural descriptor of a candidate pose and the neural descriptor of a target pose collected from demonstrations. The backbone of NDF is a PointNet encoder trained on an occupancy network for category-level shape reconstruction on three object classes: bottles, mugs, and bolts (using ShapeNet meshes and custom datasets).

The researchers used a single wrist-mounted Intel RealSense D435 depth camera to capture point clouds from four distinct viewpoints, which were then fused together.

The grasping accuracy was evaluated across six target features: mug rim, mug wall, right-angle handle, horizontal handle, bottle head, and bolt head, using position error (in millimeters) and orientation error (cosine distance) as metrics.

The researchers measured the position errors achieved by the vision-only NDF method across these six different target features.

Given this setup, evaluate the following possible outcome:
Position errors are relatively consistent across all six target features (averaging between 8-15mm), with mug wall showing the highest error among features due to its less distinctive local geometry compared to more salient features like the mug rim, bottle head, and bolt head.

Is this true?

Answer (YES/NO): NO